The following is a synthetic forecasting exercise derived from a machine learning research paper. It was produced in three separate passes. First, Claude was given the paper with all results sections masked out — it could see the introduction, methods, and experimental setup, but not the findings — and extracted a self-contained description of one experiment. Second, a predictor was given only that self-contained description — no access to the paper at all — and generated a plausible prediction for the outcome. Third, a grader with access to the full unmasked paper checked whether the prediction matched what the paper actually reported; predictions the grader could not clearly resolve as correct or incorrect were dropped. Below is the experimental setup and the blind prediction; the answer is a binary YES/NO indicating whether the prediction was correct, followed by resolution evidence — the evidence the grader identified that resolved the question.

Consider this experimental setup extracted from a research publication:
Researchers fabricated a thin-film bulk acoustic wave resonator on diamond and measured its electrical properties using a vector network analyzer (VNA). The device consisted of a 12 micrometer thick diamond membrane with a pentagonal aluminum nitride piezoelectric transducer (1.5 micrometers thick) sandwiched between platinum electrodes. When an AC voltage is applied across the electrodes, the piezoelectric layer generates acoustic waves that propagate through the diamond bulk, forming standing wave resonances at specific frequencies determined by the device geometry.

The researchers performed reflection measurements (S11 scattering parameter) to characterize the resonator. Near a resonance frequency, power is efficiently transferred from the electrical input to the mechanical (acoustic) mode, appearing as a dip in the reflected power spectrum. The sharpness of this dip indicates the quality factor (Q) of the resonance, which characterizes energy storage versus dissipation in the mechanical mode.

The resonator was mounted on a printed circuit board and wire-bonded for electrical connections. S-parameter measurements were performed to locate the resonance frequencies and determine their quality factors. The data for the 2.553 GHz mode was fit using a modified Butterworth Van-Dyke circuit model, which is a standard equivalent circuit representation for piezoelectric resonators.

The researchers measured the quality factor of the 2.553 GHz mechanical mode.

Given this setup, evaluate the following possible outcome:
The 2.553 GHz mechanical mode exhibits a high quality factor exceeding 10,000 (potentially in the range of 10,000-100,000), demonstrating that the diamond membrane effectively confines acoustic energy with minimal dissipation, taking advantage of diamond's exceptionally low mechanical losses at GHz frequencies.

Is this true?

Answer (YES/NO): NO